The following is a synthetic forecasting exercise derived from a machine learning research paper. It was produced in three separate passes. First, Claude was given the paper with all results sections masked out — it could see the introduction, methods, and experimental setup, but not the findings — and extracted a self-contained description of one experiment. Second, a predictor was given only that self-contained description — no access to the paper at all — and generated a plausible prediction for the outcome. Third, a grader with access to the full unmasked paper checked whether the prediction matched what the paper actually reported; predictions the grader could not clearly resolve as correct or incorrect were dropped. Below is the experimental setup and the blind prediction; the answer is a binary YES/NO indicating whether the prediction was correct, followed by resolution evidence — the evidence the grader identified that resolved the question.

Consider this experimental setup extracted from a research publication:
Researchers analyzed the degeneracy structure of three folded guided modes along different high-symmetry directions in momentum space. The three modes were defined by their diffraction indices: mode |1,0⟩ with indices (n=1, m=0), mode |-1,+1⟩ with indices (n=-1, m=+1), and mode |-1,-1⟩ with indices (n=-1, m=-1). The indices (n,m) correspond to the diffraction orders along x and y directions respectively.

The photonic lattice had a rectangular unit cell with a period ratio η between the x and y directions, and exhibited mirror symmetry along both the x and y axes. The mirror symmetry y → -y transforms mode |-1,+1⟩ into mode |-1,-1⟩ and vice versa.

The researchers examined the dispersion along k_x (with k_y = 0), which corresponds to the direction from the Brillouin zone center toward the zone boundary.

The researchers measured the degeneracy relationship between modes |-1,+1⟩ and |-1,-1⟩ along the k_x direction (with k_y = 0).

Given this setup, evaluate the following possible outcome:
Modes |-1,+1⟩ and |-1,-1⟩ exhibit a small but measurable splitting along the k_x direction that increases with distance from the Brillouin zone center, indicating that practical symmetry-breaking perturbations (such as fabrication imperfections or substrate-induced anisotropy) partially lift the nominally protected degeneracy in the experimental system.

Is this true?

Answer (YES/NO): NO